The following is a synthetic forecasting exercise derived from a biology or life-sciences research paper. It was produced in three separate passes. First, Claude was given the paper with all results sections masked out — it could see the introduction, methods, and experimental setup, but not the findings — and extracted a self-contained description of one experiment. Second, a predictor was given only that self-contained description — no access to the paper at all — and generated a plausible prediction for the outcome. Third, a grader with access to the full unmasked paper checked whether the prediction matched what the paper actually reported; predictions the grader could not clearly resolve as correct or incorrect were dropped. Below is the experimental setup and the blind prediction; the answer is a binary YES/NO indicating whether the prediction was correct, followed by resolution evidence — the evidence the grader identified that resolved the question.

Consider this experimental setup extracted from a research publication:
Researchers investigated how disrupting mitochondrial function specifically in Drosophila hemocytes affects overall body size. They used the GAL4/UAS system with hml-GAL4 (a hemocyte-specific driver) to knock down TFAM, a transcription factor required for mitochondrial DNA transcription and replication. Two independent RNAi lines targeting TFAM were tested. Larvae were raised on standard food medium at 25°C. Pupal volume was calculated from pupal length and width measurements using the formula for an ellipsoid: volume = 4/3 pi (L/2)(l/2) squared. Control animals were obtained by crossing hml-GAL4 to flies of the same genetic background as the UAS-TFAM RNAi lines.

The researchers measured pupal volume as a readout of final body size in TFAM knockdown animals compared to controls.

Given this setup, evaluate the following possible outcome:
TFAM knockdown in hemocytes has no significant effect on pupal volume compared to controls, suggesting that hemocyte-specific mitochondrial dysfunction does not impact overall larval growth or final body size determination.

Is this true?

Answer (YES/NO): NO